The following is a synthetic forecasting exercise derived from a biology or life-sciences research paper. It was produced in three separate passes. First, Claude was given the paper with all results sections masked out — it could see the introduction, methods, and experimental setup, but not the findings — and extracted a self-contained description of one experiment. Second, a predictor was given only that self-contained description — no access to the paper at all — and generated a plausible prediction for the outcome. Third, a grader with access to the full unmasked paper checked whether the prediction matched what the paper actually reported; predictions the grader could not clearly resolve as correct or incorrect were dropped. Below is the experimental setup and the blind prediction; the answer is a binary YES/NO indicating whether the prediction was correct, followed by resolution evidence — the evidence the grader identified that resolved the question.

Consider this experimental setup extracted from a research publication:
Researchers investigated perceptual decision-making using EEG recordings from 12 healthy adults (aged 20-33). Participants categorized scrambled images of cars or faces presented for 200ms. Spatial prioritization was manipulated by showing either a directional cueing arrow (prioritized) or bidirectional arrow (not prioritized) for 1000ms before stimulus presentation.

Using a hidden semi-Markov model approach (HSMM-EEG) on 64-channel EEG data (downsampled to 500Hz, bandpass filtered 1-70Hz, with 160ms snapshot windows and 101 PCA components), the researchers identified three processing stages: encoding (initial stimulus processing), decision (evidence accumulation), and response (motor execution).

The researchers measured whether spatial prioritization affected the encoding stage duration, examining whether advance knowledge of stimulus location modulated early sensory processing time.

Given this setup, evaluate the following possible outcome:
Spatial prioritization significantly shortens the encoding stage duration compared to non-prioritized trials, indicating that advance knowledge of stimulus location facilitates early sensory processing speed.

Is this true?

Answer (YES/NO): NO